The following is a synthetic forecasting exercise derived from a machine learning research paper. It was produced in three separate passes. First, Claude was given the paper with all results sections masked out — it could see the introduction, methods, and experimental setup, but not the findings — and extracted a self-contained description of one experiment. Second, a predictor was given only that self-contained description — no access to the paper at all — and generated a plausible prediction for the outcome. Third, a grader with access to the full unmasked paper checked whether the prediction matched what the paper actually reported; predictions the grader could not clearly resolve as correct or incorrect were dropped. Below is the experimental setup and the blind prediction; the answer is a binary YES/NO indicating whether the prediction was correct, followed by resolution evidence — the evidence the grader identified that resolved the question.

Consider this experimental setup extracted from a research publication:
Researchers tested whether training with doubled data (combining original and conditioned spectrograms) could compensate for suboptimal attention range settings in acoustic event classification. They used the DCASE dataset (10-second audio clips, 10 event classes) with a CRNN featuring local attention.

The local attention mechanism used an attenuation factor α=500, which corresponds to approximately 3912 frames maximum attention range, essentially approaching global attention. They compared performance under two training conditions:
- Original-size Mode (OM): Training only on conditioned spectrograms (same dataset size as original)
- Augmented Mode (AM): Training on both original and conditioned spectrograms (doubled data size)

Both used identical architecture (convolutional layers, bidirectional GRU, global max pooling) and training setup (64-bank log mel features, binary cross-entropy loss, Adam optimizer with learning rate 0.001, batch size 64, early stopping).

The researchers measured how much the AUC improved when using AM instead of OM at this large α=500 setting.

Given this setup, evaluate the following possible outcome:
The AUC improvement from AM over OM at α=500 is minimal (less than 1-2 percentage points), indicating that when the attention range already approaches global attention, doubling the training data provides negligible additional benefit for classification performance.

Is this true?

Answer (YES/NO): NO